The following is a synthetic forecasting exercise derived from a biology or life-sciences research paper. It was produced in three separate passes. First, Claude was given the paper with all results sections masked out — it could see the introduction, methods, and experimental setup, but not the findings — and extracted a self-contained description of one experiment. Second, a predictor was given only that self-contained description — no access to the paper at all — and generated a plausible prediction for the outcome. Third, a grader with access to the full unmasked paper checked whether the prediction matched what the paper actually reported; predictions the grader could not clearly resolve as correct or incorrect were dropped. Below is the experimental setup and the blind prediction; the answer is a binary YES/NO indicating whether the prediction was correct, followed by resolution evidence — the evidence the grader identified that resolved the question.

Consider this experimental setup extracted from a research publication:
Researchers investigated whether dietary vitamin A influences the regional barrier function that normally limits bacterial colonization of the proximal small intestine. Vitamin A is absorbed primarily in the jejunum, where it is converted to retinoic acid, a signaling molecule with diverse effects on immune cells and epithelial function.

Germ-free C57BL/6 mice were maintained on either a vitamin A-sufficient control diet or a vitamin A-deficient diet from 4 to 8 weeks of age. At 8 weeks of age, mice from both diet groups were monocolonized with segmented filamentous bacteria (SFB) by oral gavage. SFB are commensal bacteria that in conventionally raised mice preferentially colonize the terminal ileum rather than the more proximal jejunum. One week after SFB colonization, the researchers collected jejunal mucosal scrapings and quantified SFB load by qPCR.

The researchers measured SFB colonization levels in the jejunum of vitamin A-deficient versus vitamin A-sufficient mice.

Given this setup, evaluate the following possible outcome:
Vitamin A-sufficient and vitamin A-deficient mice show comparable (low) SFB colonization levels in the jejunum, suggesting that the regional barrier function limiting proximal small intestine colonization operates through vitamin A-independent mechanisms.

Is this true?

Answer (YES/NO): NO